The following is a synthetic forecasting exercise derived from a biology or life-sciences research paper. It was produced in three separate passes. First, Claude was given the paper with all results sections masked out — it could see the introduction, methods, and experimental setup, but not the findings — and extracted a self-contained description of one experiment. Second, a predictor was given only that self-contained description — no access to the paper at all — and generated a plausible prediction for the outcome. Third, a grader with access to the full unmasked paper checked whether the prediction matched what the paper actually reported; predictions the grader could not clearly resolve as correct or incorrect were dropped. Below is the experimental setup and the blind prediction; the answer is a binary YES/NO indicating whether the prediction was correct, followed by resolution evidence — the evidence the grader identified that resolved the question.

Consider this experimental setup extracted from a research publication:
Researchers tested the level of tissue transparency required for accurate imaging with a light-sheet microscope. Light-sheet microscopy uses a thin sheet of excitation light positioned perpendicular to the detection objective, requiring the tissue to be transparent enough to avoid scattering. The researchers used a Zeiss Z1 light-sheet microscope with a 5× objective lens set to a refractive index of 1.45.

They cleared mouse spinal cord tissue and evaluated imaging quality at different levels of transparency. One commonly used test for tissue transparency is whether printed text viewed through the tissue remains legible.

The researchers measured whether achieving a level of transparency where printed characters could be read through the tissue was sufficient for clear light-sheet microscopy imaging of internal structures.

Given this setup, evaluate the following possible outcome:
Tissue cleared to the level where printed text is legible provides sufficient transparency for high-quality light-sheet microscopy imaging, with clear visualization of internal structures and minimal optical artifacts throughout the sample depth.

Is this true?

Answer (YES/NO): NO